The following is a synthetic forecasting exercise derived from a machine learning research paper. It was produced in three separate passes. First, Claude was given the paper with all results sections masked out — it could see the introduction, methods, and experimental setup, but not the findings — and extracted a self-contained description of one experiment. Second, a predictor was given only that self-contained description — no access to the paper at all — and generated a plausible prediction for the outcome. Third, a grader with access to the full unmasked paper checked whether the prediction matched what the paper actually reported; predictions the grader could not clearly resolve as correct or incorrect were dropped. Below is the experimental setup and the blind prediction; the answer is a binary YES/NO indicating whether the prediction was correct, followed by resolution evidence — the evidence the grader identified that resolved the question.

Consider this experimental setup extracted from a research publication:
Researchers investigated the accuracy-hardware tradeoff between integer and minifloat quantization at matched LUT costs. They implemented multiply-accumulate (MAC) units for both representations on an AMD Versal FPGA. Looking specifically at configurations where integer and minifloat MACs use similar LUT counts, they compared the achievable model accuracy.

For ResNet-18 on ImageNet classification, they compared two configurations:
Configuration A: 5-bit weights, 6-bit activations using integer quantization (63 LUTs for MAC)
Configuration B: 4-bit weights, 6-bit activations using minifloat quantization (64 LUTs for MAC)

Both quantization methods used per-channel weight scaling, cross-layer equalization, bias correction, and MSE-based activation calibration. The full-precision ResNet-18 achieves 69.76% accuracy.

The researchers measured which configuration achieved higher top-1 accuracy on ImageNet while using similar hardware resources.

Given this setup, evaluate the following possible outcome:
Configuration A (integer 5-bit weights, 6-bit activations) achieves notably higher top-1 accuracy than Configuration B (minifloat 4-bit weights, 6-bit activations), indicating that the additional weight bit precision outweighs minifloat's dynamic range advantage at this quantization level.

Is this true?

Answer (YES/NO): NO